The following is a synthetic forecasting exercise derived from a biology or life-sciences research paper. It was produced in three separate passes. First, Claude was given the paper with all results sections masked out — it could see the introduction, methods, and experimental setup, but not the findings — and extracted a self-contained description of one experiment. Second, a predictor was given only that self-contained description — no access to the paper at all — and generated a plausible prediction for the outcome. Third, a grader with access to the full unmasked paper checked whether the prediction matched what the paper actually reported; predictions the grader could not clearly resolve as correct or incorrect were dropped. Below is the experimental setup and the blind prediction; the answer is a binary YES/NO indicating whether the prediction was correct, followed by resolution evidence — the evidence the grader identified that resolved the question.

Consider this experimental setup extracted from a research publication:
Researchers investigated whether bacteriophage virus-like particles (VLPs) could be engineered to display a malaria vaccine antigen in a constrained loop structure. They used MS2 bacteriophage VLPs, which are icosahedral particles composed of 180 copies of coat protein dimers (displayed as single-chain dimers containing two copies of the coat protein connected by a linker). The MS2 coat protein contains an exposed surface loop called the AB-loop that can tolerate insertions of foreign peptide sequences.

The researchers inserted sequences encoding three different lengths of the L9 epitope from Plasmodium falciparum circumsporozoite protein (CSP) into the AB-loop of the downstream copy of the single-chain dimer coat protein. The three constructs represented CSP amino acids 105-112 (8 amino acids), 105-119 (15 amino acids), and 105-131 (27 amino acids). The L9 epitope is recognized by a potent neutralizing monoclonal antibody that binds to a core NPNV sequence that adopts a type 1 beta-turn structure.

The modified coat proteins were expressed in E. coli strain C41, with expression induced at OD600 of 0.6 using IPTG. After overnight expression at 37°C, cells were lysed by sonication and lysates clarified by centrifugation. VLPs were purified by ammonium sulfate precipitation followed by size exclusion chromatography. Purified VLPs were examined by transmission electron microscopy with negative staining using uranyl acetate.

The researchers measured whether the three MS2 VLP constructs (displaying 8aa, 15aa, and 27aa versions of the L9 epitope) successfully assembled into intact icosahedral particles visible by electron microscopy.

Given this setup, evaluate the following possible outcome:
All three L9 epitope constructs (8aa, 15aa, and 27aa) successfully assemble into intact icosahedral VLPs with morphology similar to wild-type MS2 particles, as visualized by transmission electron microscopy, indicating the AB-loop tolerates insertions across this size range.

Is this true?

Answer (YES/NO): NO